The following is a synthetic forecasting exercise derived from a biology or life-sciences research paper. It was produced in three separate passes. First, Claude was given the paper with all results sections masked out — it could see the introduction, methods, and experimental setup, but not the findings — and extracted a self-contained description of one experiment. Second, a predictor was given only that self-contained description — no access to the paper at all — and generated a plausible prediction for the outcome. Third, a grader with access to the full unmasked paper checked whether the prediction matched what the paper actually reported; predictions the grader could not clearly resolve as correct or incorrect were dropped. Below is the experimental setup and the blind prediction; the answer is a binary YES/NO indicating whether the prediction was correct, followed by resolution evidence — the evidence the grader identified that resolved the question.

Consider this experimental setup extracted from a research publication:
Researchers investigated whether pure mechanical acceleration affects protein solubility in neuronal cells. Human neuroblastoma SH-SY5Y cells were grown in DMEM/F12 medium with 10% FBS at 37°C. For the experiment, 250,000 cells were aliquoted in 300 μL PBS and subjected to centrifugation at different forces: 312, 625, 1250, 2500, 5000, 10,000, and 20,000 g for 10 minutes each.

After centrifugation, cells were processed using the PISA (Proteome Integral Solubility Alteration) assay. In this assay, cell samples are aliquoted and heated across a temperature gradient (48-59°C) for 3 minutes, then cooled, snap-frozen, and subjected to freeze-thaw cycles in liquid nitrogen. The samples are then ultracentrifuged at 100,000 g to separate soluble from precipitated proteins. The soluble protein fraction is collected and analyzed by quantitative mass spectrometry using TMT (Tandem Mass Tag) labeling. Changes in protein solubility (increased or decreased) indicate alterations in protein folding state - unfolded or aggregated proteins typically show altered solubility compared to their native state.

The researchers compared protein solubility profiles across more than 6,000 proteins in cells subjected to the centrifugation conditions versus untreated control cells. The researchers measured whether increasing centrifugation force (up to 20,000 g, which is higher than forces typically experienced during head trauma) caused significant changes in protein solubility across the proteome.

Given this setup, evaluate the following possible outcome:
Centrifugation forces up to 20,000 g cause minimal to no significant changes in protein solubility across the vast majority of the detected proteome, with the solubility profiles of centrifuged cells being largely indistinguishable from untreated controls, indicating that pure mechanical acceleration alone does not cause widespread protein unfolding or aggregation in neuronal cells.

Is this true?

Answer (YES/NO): NO